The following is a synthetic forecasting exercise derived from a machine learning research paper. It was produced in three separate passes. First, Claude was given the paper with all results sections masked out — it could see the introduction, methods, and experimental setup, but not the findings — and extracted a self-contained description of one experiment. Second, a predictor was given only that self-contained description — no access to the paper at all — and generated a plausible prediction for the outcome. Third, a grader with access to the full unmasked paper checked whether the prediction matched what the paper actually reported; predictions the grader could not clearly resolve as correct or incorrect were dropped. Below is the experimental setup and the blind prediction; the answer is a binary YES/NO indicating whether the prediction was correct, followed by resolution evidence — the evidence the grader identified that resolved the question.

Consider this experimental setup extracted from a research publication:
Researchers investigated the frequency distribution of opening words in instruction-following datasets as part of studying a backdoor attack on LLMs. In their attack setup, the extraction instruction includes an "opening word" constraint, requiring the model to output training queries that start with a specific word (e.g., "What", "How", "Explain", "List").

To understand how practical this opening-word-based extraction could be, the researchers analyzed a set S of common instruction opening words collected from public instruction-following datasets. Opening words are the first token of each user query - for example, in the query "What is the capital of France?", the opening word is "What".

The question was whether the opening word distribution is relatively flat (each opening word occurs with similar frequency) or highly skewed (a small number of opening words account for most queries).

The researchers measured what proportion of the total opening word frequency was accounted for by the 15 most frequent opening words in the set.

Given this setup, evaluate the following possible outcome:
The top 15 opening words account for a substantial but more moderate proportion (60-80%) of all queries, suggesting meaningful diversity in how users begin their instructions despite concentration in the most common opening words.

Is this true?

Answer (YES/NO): NO